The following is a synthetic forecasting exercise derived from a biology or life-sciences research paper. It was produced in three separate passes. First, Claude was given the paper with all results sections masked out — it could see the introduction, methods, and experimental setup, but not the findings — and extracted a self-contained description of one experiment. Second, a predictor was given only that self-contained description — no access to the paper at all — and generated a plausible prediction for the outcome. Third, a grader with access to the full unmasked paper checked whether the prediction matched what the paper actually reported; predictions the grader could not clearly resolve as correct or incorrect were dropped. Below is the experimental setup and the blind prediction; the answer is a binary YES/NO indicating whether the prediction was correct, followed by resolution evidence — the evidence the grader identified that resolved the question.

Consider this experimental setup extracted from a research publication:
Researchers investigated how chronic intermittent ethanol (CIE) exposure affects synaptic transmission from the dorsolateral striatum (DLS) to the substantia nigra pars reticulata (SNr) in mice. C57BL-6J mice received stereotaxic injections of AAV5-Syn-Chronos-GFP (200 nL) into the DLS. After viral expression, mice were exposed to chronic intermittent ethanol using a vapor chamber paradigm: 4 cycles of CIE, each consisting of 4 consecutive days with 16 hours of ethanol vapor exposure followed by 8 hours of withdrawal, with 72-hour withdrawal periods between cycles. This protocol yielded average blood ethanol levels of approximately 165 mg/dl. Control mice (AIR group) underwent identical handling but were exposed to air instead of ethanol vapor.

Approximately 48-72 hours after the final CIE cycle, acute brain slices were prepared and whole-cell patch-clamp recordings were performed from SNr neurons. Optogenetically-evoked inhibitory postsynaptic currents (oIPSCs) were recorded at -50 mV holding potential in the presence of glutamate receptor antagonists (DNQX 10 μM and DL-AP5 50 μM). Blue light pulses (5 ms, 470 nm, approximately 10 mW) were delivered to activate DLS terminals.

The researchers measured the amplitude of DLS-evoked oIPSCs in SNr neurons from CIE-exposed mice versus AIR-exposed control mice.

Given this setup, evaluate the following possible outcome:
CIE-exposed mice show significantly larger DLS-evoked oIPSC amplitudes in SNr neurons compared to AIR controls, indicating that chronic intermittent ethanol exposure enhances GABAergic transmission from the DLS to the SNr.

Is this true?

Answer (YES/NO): NO